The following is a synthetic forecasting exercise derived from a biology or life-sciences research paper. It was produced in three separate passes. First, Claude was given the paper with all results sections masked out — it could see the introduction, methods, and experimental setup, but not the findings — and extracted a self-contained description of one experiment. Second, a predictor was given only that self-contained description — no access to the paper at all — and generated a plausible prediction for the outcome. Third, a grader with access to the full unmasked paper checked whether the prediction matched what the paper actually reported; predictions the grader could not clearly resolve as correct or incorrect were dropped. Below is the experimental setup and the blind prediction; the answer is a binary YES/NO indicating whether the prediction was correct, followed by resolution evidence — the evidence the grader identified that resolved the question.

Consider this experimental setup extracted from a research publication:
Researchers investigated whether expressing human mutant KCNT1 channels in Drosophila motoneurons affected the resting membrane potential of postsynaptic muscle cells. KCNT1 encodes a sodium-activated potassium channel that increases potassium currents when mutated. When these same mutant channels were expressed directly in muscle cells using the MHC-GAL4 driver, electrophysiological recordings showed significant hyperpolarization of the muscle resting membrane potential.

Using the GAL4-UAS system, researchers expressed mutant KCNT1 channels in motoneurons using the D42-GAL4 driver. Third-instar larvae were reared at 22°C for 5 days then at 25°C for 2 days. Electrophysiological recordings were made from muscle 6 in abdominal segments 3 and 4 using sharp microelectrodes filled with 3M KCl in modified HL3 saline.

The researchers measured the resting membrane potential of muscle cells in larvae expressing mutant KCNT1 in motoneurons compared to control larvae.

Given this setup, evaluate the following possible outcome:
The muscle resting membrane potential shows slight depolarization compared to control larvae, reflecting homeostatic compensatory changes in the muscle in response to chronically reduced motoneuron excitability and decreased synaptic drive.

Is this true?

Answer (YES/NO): NO